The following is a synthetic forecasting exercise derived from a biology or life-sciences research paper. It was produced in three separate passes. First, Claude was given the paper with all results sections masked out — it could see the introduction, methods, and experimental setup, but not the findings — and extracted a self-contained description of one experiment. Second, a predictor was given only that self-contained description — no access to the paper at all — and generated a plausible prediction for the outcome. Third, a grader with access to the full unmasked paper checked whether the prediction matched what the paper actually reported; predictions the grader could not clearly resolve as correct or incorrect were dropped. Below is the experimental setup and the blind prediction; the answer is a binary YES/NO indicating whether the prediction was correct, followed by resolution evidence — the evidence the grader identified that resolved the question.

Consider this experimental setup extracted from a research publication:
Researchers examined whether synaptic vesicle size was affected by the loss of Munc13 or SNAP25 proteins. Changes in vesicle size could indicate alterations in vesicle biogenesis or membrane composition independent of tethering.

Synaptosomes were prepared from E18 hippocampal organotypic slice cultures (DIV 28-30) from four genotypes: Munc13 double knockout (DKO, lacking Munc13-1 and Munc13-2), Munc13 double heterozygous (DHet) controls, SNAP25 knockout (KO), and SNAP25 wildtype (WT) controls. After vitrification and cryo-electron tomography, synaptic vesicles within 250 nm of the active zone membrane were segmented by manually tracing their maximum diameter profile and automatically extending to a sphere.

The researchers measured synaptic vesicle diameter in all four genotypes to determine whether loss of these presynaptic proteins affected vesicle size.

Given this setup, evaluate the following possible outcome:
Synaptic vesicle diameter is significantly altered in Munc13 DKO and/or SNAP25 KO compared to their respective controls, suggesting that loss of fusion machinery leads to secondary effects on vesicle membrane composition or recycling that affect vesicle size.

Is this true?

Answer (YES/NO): YES